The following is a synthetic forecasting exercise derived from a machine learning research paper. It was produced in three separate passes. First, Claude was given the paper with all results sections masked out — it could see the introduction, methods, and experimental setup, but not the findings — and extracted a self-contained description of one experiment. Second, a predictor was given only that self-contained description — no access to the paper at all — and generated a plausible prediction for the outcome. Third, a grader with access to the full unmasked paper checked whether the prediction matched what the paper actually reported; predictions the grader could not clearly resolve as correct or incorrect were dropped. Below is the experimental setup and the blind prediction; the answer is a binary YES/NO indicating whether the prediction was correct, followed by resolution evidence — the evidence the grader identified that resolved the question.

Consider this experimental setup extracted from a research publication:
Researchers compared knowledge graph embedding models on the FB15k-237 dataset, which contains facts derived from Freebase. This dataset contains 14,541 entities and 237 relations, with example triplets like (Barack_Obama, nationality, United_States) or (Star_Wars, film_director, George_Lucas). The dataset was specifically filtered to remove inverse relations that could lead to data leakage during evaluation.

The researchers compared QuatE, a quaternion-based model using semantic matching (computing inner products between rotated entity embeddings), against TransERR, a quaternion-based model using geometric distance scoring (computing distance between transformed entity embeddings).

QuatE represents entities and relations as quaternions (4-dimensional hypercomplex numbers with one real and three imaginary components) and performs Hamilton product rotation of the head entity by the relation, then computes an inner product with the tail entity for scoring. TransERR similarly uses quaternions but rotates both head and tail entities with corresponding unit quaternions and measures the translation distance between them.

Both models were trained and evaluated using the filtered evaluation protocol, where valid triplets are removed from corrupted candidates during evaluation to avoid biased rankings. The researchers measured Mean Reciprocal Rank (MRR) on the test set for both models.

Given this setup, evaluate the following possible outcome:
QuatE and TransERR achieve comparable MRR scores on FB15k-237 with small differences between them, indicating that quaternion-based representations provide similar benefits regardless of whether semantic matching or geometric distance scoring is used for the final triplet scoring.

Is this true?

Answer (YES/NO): YES